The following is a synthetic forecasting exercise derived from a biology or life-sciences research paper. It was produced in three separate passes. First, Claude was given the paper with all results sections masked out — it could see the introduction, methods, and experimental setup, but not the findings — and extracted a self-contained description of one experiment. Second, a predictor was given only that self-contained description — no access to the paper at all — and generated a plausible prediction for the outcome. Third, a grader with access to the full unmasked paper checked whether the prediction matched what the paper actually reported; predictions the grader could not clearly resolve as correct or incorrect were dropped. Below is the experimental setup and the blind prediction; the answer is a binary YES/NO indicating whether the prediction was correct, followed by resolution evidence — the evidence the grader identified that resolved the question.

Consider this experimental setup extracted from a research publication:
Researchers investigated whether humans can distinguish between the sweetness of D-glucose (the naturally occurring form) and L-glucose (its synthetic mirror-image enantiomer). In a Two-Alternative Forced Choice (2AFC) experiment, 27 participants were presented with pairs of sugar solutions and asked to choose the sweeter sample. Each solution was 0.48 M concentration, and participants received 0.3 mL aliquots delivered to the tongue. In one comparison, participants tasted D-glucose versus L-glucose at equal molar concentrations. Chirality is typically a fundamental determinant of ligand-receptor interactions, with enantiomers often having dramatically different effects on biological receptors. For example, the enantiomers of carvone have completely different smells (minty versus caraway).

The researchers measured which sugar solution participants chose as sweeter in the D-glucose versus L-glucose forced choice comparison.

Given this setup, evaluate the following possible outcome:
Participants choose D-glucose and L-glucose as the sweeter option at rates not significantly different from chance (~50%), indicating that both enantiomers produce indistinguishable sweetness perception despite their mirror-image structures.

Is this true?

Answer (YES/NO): YES